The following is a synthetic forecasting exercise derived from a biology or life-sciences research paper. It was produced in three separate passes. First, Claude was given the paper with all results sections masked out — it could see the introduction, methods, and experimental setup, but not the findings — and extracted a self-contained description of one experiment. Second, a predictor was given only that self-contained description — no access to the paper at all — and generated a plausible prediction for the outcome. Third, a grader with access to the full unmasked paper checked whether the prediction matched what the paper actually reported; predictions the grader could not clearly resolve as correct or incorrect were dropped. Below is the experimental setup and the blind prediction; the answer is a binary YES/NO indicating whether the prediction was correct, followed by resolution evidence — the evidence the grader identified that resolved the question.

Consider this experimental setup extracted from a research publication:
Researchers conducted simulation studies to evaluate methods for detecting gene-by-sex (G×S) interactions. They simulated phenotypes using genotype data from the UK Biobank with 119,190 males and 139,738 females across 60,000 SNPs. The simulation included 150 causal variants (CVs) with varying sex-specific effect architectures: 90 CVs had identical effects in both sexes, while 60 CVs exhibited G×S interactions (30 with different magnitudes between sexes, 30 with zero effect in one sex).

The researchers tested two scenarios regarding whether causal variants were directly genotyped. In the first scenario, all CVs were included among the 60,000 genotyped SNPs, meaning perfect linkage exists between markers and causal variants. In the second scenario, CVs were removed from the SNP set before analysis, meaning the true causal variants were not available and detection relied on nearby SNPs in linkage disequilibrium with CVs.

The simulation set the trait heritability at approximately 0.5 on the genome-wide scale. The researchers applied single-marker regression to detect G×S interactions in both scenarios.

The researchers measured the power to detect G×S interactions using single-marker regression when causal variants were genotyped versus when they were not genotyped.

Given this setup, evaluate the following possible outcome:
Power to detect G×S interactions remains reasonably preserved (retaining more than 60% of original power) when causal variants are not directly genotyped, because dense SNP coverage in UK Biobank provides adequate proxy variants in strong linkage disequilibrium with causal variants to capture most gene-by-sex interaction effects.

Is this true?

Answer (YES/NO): NO